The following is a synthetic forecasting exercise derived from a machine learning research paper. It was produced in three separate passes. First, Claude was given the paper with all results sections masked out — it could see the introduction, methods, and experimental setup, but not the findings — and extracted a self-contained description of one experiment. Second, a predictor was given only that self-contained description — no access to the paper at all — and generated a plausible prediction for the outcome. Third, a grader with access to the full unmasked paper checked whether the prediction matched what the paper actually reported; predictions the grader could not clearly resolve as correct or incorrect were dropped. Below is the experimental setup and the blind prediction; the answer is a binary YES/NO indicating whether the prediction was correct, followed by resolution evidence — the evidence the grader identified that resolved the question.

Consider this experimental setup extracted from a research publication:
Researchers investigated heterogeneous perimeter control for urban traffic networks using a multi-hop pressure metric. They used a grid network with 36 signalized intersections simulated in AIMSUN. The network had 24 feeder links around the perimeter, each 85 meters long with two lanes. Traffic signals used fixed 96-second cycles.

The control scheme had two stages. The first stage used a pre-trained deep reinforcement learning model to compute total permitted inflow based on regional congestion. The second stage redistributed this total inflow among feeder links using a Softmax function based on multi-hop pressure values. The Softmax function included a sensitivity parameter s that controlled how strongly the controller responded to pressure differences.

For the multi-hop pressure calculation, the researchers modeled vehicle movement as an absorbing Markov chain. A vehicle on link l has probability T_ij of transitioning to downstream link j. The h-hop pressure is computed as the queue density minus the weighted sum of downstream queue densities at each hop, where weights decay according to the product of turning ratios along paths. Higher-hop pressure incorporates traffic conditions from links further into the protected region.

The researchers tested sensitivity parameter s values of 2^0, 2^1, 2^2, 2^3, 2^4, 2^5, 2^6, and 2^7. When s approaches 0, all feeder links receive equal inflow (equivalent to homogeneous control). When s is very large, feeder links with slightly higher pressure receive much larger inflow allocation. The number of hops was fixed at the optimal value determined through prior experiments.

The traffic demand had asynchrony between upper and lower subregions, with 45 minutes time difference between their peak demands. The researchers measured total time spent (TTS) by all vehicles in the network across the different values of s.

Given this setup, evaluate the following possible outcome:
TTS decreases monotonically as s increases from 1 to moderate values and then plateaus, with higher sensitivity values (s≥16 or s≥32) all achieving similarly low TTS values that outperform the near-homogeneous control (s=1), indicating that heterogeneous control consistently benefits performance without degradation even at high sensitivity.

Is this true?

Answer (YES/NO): NO